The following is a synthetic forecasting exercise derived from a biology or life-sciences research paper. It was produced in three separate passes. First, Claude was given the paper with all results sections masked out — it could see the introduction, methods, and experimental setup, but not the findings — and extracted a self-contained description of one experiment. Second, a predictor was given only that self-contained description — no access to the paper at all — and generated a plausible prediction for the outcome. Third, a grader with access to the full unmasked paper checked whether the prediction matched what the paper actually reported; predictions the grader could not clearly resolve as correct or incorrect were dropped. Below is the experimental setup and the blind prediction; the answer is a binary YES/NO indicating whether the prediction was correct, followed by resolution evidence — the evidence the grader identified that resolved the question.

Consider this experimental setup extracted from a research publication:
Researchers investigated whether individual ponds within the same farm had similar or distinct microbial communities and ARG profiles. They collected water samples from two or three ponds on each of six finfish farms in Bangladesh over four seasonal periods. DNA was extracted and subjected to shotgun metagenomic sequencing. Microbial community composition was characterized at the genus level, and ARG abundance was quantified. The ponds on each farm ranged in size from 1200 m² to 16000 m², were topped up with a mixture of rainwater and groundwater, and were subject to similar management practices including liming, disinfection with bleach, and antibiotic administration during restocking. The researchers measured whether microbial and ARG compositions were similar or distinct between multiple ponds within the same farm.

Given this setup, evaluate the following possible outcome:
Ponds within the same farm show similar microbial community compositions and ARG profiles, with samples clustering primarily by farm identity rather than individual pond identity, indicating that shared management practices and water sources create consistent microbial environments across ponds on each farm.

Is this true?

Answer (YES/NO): NO